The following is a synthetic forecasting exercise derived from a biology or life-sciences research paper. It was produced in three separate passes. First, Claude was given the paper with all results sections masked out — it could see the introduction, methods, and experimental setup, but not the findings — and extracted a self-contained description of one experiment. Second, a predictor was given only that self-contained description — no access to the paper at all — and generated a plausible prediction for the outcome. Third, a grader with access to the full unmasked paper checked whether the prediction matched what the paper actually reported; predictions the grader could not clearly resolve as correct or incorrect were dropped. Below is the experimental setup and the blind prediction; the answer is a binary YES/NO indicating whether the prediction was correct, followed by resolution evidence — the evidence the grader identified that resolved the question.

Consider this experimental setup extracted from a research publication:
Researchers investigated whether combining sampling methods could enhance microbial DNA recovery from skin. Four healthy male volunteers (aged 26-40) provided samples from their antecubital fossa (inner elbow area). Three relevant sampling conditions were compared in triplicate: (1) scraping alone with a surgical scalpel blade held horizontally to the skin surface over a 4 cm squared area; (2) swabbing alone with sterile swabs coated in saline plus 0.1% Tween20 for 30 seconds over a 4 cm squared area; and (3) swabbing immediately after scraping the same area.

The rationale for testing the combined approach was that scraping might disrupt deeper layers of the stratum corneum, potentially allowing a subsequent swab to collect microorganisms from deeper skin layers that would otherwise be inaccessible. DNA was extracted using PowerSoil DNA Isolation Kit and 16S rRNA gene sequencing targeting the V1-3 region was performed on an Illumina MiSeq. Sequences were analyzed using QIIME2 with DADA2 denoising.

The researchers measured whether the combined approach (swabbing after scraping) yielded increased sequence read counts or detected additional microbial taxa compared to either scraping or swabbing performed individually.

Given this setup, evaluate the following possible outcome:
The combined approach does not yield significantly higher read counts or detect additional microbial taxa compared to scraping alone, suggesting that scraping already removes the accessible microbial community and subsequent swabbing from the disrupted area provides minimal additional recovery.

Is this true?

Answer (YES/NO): NO